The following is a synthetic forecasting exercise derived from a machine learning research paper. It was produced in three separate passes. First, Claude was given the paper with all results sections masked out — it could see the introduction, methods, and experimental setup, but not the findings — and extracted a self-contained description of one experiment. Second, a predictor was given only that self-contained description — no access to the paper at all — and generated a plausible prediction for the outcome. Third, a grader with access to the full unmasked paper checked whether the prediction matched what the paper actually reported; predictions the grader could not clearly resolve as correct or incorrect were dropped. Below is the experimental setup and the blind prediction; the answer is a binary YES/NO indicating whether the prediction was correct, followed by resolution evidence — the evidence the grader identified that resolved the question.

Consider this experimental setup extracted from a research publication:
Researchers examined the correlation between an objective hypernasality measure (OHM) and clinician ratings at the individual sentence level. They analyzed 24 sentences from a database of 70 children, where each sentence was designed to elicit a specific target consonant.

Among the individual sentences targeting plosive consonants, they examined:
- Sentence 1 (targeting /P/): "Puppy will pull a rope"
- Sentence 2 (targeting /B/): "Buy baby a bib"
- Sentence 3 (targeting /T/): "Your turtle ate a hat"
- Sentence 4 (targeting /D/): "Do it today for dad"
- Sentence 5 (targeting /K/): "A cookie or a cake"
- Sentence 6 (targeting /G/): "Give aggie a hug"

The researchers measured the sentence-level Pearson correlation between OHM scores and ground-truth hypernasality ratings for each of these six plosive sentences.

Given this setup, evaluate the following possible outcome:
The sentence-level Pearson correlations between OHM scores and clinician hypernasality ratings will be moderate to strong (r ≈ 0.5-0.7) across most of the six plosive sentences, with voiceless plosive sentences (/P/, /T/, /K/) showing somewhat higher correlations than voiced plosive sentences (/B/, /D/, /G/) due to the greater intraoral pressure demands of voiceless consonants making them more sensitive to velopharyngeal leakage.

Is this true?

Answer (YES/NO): NO